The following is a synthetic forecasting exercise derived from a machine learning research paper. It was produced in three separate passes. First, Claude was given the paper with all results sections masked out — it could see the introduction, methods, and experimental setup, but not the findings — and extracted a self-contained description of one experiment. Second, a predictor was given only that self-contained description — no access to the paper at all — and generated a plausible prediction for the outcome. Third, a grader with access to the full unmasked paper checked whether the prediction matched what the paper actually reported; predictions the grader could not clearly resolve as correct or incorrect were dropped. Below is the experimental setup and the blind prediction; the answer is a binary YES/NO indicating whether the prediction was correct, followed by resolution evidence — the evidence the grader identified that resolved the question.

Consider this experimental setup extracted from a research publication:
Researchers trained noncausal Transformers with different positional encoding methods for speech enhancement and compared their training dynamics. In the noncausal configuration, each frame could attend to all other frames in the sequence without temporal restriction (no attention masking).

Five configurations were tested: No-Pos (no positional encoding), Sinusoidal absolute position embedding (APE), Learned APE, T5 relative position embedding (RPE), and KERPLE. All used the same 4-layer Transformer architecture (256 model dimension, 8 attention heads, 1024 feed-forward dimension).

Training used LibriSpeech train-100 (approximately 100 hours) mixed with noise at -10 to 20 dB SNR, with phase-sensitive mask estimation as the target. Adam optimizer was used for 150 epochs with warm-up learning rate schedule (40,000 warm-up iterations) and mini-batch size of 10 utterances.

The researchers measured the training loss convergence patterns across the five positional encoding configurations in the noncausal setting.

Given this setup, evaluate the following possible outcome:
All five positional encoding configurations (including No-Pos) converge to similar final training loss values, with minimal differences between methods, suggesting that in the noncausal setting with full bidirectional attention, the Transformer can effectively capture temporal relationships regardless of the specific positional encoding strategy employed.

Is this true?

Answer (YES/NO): NO